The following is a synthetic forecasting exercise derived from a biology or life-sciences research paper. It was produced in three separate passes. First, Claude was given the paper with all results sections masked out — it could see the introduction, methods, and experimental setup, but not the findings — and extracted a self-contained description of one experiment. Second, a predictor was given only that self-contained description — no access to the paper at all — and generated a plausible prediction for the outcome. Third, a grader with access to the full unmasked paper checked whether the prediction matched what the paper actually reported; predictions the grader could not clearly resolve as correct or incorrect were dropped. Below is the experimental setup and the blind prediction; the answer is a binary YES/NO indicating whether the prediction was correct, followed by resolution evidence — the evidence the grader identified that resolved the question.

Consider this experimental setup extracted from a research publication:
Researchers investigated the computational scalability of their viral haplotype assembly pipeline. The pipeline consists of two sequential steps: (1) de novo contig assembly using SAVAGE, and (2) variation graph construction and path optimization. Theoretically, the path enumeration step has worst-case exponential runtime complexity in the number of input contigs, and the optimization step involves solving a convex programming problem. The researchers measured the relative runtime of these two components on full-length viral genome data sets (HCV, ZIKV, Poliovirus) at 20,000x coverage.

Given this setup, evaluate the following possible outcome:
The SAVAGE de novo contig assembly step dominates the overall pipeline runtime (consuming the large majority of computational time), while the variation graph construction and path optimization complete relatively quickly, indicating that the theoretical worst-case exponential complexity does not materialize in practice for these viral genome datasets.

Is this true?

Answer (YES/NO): YES